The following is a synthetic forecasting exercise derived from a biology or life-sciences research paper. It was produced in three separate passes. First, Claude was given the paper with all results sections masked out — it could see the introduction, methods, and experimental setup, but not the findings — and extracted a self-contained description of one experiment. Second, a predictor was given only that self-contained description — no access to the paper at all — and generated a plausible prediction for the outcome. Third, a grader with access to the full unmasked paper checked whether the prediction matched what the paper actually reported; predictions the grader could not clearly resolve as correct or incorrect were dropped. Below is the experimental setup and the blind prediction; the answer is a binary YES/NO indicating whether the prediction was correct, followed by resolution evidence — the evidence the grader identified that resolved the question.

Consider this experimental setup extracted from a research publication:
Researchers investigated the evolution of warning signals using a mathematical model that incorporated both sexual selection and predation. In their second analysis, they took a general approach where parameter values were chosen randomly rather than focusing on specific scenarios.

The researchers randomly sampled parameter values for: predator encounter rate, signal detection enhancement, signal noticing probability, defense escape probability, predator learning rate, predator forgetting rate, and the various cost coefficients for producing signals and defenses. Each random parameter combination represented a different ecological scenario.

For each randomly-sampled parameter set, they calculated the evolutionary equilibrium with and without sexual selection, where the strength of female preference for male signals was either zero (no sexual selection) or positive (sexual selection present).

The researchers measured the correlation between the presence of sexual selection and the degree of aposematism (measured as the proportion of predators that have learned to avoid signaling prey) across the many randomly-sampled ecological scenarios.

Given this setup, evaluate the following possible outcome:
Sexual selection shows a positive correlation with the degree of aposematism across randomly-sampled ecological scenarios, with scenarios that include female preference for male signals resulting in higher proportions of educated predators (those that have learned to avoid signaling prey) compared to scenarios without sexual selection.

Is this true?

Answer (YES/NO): YES